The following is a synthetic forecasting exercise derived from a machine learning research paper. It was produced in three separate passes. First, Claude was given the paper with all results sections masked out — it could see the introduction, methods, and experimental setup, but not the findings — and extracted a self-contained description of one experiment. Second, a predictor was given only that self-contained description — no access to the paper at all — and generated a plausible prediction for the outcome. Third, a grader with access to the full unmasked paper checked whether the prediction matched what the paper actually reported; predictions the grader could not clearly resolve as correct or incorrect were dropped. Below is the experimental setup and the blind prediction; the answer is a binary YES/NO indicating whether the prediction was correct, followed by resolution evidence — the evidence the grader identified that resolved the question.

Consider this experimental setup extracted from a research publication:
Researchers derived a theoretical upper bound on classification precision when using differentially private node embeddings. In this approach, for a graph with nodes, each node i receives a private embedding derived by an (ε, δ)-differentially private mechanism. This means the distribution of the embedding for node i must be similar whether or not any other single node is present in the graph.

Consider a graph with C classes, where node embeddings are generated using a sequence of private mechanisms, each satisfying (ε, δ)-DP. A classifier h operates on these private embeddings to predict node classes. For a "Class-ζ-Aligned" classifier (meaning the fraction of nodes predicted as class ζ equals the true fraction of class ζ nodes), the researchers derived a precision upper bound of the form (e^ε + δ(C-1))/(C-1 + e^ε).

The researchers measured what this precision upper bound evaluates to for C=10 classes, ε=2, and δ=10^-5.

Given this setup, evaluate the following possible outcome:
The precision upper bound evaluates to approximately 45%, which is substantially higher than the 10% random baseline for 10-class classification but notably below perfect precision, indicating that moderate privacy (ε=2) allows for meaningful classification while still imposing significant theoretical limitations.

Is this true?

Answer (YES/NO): YES